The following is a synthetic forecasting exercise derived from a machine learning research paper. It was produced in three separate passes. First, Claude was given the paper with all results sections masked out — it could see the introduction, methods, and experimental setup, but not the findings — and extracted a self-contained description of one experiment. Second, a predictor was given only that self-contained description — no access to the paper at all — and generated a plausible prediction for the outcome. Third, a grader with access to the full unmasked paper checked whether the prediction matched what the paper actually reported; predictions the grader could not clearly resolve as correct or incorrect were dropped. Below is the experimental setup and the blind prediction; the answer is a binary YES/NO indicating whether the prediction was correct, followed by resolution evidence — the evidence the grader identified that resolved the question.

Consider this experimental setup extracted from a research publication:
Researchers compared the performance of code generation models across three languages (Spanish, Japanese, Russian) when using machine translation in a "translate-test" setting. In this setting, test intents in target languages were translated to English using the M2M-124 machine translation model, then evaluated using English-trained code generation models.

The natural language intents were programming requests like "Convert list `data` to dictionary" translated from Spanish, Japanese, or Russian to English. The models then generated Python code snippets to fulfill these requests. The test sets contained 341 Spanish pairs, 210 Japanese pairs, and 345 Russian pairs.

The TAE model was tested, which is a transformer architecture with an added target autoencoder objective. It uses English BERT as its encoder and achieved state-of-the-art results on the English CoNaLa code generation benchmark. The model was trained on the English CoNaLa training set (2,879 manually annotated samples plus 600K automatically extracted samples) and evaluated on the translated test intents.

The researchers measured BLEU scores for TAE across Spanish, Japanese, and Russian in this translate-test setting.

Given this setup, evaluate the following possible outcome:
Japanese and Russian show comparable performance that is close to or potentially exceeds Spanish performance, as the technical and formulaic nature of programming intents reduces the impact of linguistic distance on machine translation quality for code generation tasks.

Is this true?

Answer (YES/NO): YES